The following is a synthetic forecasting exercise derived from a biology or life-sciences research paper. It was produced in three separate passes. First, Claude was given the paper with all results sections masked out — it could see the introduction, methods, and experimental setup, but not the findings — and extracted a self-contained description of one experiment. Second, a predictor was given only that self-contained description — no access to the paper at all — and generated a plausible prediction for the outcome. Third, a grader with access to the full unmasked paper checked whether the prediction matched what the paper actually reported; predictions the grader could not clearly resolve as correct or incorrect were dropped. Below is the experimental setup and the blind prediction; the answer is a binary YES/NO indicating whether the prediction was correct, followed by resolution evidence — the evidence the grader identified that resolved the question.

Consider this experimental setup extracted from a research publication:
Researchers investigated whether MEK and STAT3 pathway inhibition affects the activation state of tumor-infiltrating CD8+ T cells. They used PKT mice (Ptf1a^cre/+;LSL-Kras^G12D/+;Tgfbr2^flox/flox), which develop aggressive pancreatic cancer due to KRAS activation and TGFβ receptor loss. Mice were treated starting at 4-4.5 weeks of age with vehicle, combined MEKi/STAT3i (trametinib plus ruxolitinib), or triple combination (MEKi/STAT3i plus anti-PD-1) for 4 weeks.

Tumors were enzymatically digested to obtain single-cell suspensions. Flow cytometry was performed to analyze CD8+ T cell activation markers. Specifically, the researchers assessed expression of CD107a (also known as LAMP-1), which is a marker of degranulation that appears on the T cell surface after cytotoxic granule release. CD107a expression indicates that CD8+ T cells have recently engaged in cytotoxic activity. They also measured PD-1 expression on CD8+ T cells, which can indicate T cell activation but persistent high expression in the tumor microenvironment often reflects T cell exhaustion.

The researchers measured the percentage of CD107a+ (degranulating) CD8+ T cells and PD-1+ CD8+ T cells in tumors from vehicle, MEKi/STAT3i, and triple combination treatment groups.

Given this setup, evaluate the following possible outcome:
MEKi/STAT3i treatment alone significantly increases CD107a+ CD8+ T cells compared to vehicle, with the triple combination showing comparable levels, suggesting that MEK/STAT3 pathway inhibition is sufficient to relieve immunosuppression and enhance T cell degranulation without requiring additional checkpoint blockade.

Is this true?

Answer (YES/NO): NO